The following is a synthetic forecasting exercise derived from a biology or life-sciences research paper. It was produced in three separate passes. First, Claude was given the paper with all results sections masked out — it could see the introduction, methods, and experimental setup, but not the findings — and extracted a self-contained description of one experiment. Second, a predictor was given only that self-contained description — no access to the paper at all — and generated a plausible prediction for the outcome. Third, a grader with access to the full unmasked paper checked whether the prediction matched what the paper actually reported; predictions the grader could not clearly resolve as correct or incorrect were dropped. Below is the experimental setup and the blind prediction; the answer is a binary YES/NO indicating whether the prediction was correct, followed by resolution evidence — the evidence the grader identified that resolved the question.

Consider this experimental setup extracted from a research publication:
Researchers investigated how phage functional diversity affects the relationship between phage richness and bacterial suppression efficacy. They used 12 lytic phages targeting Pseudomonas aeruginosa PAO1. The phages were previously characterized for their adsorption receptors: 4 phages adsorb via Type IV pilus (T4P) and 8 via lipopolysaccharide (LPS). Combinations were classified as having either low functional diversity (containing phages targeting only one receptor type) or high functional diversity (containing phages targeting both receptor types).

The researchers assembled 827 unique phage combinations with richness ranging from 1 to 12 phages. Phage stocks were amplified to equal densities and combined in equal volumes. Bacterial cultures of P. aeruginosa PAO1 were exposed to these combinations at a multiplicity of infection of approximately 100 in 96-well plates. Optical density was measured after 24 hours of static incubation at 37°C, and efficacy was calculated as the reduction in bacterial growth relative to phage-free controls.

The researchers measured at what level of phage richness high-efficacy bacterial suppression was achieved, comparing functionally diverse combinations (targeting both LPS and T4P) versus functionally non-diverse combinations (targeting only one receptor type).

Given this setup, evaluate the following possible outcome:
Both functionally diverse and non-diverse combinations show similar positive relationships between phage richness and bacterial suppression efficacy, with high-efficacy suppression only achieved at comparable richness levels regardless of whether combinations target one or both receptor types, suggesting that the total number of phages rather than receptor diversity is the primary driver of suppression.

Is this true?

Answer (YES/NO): NO